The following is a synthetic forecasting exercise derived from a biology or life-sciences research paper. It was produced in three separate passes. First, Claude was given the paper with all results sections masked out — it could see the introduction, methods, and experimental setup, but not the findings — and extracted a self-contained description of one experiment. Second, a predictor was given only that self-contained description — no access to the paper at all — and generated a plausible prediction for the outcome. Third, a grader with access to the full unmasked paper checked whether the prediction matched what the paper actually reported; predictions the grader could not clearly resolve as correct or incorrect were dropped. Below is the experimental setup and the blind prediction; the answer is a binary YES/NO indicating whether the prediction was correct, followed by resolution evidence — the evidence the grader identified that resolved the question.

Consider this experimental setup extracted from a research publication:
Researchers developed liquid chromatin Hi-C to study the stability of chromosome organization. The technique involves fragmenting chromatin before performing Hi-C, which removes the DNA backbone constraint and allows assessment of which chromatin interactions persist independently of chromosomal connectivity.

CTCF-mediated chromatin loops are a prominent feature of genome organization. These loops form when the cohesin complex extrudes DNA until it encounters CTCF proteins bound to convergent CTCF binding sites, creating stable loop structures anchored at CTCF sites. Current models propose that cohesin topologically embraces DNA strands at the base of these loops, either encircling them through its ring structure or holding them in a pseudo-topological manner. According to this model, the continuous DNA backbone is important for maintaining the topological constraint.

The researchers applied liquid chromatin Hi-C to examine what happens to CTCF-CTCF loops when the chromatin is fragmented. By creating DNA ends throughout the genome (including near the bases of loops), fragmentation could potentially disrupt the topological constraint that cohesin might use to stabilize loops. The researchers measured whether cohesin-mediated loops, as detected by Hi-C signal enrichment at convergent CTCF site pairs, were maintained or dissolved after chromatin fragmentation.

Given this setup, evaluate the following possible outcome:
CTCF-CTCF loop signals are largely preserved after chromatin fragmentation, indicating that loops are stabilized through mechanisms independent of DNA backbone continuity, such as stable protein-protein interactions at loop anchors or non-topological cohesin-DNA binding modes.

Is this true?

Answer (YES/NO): NO